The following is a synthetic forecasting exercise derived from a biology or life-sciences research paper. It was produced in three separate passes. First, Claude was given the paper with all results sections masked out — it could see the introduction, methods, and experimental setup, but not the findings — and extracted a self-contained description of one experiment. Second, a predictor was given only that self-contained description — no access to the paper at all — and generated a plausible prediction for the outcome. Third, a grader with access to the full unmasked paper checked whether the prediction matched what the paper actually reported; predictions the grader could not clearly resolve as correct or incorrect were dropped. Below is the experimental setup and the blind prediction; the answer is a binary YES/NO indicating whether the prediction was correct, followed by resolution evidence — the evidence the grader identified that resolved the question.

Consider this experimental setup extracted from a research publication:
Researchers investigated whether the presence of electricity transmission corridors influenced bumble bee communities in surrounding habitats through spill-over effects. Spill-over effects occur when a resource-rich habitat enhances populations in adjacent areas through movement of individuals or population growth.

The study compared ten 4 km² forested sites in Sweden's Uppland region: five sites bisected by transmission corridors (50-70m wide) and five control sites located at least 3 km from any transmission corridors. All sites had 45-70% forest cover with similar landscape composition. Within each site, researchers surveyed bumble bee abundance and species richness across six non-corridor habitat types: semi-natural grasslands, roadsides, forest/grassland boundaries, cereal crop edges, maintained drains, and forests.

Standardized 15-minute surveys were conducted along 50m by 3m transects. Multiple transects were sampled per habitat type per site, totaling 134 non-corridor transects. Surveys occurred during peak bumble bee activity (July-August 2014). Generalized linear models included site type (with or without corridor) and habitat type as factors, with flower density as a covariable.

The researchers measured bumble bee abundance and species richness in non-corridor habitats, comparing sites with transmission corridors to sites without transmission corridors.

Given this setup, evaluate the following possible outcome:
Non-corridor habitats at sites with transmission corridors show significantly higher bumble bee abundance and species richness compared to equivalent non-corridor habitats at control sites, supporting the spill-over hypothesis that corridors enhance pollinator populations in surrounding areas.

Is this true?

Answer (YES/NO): NO